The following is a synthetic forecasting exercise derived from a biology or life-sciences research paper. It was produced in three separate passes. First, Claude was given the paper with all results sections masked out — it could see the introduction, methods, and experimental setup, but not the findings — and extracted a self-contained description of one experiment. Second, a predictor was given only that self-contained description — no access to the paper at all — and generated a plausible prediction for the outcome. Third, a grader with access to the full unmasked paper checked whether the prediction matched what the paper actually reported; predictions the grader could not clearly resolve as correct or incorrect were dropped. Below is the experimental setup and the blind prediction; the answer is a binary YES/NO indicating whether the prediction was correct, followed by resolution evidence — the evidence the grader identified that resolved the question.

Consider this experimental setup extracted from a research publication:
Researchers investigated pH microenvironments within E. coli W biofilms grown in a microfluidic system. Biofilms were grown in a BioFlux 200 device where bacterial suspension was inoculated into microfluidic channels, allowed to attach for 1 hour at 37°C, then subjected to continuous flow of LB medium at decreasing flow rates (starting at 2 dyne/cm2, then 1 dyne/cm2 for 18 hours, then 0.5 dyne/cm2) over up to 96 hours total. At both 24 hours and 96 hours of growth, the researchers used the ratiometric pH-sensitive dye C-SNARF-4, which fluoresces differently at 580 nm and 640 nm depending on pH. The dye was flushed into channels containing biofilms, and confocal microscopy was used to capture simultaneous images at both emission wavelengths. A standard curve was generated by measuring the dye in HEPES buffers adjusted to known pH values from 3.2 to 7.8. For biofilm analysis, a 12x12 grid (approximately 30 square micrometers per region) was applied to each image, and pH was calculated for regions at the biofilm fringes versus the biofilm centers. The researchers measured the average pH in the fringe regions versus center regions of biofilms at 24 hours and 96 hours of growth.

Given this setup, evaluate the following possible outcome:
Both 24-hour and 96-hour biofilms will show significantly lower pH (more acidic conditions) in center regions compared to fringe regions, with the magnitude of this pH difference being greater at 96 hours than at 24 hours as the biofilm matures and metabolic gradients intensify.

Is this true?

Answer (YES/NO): NO